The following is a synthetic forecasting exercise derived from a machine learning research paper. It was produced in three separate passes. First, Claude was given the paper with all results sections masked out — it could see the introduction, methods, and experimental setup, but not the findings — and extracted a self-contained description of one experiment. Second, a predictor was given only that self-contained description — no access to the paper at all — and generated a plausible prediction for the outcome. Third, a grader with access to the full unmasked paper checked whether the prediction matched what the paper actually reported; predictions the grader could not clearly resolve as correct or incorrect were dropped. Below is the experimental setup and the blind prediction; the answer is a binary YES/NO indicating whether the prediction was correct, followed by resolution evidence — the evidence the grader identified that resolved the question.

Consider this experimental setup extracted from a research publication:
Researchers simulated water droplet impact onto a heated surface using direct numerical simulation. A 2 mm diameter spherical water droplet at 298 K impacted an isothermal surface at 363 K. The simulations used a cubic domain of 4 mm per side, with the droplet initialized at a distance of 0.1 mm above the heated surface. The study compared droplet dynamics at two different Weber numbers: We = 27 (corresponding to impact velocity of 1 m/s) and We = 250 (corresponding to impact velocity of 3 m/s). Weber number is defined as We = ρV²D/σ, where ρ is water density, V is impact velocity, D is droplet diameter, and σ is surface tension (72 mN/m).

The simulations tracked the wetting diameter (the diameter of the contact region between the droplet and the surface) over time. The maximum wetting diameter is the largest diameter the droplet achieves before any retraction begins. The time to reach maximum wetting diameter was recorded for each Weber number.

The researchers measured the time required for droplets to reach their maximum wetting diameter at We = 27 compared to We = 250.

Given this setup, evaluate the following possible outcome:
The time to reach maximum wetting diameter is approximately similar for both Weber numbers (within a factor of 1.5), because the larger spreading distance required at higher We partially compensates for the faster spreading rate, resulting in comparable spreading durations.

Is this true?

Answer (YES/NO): NO